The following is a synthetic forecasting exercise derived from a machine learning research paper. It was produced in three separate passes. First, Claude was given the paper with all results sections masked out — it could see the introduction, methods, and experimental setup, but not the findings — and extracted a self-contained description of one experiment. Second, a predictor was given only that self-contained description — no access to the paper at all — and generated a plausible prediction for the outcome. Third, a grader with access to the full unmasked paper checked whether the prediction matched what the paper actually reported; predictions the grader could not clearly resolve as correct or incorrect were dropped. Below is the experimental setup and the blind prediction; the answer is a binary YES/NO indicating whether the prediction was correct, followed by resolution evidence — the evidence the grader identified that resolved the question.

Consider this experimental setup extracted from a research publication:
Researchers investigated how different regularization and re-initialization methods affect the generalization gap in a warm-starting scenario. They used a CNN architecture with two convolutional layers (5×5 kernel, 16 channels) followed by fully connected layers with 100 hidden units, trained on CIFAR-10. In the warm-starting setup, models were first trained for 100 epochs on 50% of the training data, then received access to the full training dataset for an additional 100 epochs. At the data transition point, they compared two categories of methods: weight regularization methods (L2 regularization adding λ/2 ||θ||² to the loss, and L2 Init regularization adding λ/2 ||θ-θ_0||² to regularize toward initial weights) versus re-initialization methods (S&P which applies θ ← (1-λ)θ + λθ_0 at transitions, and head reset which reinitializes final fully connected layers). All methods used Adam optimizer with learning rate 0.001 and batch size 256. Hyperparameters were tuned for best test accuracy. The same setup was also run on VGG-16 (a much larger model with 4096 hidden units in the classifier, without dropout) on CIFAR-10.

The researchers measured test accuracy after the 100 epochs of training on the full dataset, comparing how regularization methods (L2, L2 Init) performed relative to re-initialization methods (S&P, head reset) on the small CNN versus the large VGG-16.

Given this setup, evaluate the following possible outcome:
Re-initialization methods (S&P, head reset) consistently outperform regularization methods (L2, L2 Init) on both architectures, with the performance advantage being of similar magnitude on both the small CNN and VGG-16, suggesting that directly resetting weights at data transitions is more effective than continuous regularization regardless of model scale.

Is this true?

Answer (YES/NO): NO